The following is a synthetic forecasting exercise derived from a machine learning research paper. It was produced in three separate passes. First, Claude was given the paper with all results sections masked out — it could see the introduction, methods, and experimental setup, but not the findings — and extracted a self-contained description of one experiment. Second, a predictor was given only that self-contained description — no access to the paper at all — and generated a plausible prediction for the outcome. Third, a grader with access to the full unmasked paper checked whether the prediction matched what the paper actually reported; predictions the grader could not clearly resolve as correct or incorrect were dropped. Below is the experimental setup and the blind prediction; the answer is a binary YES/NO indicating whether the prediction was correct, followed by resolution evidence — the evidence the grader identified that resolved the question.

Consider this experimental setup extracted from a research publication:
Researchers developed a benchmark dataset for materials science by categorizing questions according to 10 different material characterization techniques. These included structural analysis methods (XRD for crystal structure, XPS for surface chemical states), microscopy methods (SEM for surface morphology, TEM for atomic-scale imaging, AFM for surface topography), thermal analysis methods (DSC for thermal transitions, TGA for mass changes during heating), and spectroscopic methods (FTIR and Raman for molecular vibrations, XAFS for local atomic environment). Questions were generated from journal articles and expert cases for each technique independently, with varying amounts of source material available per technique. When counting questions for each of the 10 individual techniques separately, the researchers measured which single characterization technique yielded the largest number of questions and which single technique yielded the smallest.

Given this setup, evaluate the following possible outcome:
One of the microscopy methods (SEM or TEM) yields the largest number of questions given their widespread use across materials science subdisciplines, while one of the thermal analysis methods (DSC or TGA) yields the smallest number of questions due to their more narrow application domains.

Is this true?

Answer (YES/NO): NO